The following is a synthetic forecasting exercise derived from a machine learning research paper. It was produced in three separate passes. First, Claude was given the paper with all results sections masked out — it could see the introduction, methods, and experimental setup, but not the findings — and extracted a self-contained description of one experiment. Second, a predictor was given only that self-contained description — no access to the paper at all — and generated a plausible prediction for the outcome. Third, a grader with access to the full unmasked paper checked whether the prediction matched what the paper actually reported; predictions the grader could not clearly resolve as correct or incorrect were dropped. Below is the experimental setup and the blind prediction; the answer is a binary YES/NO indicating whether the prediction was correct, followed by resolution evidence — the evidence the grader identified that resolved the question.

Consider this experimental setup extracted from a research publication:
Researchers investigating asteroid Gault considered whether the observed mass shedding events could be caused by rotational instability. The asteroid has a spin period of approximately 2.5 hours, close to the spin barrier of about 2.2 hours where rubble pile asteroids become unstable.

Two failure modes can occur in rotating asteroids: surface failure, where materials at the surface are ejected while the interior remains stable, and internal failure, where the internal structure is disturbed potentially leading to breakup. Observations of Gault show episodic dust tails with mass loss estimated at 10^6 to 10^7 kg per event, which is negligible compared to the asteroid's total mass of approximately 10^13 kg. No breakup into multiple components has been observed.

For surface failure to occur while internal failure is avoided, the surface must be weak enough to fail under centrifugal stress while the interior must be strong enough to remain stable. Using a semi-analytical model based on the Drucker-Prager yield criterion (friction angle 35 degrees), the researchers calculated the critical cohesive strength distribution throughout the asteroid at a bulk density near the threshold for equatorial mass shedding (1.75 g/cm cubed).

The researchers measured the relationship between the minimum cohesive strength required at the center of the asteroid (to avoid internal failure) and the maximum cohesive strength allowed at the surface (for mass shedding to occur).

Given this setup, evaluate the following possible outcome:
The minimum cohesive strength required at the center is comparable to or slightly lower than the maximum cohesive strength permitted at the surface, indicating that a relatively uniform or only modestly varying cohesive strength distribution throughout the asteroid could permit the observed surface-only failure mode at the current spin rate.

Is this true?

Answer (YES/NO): NO